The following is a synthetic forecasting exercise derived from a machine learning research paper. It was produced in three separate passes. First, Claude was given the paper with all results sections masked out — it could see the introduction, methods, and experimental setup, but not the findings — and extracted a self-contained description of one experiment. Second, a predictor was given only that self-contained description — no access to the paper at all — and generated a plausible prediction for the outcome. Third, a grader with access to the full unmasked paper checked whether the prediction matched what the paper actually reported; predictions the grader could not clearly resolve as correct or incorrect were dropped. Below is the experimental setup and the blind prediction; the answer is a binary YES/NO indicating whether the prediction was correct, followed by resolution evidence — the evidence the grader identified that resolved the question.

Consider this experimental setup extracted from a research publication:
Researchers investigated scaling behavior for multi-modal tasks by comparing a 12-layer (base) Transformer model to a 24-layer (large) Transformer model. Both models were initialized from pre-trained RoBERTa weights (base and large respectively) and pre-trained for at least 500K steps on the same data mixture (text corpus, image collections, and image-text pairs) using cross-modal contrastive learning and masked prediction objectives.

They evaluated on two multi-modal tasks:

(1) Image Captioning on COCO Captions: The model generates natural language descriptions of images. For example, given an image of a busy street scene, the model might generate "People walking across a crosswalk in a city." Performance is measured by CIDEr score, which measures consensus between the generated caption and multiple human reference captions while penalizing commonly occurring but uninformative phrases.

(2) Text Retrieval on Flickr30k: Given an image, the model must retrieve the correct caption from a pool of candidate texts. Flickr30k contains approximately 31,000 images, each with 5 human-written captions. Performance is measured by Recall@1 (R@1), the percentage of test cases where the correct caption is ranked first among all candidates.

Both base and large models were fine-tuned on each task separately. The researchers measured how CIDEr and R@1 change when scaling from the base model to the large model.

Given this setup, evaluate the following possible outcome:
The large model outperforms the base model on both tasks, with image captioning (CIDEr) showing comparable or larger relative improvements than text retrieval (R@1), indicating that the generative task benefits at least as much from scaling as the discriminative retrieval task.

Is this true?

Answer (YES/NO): NO